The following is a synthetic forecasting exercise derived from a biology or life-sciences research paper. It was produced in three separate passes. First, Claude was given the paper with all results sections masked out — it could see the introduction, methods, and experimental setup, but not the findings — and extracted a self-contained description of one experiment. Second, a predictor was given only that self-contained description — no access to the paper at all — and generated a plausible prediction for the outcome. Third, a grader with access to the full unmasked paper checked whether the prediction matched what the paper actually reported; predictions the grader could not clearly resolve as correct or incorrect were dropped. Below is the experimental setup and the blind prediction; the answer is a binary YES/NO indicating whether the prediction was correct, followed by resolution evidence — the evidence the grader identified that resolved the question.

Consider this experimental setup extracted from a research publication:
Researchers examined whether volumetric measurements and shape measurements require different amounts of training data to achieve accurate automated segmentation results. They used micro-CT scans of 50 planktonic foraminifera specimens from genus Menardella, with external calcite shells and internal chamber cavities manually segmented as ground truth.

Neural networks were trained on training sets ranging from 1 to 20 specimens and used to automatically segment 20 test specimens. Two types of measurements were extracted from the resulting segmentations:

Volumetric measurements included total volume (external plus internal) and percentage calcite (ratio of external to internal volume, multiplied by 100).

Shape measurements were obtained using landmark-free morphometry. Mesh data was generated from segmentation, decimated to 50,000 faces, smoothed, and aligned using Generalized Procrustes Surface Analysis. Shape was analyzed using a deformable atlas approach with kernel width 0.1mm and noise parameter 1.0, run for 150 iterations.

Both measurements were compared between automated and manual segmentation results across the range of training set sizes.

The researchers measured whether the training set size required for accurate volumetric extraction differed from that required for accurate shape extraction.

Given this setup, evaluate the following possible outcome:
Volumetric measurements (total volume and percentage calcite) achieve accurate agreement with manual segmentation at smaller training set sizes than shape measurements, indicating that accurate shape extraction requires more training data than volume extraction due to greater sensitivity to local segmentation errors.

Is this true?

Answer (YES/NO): NO